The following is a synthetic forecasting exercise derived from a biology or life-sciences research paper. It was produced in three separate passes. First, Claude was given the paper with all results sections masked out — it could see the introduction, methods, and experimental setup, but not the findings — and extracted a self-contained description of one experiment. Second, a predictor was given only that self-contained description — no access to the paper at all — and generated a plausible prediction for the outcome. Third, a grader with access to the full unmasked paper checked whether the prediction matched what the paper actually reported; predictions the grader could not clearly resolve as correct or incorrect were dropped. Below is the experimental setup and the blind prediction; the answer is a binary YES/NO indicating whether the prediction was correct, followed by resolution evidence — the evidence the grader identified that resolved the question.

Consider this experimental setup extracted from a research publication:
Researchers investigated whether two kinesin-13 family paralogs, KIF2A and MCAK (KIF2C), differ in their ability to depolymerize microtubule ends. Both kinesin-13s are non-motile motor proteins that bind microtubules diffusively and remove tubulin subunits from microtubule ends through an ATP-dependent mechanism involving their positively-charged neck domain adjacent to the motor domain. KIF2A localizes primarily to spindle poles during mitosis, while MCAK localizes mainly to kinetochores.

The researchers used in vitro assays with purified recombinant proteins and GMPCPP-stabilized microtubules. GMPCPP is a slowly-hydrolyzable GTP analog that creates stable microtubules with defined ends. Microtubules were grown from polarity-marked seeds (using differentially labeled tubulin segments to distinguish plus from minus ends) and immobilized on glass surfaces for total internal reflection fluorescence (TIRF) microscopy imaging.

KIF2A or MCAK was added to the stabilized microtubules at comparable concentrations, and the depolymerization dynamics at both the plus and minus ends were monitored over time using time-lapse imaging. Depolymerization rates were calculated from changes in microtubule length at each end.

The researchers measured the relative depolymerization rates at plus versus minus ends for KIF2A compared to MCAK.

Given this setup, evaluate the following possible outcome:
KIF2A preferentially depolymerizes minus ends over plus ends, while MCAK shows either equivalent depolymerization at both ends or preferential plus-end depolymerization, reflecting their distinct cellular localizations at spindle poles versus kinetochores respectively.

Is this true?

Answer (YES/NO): YES